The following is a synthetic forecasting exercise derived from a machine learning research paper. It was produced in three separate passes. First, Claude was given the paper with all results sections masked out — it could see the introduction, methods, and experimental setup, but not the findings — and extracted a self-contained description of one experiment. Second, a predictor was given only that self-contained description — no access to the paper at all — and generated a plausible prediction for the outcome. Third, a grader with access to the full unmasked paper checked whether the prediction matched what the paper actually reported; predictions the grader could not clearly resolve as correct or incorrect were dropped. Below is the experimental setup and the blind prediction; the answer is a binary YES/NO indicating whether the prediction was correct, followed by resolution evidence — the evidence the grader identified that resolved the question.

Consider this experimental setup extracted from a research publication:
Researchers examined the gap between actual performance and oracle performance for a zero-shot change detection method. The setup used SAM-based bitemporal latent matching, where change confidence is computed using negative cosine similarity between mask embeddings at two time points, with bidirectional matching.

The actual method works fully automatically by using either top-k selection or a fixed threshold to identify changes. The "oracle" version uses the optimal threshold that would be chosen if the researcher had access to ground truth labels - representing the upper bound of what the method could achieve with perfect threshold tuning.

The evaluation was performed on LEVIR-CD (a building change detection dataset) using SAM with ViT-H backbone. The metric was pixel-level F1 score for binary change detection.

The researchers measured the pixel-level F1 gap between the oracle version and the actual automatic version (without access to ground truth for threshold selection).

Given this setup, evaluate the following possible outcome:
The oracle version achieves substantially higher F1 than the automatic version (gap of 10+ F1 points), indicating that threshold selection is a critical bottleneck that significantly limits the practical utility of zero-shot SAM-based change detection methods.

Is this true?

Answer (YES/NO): YES